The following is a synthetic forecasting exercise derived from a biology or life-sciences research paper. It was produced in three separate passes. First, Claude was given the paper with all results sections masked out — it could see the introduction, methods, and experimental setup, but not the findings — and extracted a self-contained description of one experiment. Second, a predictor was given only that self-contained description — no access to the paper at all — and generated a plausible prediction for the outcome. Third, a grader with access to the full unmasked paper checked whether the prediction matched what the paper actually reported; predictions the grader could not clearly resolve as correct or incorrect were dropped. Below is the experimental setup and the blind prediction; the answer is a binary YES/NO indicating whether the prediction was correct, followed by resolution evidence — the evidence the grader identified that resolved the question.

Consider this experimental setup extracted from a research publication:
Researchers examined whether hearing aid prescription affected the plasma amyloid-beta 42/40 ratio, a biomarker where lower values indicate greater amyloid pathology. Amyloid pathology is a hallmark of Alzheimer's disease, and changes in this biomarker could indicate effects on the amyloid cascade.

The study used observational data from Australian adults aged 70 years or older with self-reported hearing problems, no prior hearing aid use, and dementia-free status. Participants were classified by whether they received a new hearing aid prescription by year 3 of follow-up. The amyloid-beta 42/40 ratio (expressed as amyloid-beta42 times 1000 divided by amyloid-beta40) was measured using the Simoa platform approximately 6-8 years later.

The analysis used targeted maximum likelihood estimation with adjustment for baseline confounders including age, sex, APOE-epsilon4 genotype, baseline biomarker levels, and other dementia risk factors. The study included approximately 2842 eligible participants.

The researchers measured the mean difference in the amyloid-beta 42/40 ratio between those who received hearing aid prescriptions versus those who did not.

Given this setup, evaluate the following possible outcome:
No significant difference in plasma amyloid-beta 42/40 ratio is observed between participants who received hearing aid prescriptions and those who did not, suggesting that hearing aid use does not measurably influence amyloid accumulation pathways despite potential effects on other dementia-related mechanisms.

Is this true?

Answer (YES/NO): YES